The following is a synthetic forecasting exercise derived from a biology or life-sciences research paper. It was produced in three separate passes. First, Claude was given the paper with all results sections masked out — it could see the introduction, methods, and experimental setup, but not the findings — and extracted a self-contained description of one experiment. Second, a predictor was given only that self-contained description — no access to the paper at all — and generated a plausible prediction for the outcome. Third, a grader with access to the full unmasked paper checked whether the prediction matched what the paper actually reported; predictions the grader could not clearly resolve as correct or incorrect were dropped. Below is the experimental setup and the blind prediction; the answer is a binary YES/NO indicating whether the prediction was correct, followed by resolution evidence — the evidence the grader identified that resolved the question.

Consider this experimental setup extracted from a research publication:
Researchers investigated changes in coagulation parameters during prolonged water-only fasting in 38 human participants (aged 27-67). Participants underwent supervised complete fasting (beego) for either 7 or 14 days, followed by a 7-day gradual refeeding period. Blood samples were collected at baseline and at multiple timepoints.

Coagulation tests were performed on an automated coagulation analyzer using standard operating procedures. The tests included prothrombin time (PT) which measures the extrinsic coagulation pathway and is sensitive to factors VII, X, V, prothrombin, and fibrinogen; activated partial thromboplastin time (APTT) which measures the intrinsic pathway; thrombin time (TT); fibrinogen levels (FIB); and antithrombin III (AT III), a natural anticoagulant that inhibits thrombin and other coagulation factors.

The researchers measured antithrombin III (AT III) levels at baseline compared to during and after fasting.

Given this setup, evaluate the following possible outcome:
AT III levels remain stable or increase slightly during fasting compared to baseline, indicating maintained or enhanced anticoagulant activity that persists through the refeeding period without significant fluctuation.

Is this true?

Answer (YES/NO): NO